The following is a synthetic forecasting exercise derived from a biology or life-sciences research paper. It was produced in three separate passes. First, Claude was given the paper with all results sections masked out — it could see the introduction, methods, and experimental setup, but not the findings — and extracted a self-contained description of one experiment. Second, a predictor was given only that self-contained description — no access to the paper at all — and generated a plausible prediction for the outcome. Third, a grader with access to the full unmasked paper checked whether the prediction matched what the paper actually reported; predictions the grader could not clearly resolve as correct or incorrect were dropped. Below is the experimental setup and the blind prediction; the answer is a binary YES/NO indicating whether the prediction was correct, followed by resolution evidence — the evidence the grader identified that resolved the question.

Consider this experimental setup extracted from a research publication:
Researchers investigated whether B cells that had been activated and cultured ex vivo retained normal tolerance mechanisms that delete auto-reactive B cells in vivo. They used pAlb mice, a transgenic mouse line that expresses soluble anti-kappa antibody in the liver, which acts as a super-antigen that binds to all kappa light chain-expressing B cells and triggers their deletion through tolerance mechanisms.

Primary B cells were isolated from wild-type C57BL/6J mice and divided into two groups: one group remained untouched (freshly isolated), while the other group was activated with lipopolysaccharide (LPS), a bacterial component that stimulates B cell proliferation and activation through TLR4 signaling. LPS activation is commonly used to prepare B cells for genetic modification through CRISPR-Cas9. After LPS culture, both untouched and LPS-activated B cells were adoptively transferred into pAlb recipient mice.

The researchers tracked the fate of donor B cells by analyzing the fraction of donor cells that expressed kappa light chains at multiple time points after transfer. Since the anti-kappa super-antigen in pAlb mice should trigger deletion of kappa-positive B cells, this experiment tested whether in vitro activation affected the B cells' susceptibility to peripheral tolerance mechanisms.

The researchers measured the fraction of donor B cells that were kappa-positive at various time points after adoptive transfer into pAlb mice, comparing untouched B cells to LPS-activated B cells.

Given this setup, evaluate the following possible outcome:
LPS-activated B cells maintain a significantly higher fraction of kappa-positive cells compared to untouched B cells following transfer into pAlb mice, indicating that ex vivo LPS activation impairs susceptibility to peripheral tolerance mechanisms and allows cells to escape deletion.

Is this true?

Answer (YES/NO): NO